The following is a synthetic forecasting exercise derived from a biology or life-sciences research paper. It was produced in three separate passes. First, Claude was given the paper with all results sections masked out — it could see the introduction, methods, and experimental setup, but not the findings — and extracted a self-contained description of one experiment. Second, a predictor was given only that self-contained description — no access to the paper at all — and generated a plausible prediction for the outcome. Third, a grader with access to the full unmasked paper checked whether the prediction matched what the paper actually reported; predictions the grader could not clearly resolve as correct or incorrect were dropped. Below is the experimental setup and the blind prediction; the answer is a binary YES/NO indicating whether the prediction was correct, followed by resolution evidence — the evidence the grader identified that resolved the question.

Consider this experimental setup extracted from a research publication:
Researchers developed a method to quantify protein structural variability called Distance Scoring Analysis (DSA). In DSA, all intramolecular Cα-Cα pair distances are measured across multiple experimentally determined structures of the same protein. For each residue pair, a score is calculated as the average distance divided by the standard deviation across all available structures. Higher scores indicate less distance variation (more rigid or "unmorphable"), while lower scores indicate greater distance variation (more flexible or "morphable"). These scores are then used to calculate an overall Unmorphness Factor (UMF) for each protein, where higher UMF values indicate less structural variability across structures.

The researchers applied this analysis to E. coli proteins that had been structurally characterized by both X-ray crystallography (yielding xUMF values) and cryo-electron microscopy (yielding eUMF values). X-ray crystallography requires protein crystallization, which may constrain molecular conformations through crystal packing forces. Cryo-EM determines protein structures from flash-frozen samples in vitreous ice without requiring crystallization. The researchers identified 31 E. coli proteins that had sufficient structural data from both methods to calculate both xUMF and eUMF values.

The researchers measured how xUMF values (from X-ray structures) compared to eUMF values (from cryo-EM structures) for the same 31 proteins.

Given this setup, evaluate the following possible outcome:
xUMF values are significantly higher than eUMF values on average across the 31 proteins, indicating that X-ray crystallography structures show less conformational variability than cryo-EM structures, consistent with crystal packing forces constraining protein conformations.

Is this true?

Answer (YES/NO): YES